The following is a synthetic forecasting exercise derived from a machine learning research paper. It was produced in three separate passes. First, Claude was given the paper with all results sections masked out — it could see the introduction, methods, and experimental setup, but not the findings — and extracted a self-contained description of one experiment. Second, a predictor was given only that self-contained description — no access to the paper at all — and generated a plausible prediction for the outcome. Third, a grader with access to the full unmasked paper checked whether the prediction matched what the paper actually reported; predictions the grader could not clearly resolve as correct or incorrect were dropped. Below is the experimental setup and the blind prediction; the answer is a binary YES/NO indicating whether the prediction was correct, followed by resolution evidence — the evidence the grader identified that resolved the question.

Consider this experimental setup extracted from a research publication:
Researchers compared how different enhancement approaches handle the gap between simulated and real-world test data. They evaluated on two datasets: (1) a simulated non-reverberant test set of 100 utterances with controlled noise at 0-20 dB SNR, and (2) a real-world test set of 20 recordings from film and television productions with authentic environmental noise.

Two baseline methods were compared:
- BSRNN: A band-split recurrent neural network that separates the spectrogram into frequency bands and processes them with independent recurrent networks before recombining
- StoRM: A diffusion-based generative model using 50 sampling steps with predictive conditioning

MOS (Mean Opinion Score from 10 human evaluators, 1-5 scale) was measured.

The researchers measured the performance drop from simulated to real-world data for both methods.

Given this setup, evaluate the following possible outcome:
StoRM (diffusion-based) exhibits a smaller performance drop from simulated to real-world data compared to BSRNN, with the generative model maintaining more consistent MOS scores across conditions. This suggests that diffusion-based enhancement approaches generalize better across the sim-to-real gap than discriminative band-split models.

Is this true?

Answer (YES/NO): YES